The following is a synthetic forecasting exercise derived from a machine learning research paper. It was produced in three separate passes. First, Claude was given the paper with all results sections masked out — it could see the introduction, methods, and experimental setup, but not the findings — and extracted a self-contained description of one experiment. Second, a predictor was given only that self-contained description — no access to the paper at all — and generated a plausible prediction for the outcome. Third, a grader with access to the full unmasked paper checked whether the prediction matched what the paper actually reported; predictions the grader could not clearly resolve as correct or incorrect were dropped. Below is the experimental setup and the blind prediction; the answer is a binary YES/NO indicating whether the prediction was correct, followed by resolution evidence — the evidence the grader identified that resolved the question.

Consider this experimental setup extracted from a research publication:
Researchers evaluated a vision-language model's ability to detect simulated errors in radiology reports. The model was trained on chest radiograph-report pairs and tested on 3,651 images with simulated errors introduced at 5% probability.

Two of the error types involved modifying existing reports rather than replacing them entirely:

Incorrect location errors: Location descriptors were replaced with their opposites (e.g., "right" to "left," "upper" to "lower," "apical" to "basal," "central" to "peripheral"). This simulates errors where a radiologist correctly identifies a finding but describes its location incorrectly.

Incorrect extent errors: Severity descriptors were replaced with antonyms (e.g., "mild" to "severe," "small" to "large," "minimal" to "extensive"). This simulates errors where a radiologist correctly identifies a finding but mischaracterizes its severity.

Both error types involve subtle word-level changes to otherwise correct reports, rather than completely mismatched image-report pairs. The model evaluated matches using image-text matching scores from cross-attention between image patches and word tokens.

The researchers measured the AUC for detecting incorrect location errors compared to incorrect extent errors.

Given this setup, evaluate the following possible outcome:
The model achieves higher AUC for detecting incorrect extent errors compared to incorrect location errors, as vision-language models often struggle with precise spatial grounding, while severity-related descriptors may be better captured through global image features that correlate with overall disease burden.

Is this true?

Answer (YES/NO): NO